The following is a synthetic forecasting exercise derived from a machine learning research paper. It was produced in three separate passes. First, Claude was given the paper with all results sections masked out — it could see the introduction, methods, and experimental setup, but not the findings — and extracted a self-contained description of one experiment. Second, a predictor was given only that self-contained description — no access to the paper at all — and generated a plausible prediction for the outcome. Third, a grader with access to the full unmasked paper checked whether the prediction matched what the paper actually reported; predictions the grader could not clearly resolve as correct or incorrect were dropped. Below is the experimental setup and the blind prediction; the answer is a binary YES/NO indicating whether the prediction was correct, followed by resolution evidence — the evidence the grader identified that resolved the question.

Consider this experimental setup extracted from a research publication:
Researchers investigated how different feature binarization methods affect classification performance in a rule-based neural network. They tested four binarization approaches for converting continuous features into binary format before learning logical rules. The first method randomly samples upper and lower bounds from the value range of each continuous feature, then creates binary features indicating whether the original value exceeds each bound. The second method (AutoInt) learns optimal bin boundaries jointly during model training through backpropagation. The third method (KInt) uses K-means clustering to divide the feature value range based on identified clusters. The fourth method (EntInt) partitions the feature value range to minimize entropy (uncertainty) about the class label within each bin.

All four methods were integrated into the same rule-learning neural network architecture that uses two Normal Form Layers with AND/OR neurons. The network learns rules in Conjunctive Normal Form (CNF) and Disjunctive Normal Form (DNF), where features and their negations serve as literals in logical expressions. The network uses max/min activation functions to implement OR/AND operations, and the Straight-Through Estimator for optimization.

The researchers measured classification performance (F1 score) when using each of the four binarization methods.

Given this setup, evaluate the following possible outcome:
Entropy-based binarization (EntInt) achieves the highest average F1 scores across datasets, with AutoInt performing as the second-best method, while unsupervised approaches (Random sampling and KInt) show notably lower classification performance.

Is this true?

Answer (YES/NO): NO